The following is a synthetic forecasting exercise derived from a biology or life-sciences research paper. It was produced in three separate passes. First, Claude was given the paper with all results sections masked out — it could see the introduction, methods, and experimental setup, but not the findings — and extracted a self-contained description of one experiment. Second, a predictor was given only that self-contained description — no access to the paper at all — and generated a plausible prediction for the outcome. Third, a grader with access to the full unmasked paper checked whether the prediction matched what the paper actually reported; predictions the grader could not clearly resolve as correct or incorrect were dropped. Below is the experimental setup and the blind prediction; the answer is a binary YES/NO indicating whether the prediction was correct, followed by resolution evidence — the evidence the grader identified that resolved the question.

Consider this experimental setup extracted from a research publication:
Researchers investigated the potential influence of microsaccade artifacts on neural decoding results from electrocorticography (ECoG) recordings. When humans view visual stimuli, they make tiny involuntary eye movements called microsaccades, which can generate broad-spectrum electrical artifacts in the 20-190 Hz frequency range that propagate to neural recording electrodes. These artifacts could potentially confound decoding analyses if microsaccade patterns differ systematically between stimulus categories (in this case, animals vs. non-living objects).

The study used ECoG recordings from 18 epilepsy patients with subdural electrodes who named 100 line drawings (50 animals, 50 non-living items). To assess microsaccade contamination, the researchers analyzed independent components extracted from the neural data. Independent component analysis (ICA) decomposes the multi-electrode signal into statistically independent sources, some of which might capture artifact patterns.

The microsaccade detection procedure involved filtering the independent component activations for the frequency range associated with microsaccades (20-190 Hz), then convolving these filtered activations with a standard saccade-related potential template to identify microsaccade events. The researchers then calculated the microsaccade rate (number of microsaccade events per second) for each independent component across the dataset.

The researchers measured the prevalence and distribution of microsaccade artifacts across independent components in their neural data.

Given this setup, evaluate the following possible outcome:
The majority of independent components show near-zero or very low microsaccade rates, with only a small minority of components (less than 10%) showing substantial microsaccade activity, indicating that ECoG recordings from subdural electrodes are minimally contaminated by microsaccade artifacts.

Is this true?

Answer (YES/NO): NO